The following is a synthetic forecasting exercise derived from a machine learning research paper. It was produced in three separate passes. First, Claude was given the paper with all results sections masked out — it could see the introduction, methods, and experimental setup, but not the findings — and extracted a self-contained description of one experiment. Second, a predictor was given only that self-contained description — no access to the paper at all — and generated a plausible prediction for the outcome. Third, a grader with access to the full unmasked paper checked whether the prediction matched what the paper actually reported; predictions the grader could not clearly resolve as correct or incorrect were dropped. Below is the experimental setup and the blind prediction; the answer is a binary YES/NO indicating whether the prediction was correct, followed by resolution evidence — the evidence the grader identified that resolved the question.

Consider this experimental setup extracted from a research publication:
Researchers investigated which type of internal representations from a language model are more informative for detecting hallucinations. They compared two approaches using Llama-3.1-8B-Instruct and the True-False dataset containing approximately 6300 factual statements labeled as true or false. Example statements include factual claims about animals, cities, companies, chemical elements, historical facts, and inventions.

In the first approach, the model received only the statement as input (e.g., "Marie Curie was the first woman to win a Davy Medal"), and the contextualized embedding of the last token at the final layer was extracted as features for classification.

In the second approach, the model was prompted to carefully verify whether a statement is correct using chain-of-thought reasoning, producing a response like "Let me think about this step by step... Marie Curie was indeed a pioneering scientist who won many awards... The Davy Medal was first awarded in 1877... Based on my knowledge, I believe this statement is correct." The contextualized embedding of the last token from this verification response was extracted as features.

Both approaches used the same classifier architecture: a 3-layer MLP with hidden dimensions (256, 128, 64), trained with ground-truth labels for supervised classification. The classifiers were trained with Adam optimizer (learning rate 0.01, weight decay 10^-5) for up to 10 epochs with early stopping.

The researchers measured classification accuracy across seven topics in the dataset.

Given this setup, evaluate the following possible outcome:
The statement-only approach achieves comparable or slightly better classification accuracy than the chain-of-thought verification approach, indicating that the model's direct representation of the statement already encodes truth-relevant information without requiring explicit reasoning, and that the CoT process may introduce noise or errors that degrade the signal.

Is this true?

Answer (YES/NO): NO